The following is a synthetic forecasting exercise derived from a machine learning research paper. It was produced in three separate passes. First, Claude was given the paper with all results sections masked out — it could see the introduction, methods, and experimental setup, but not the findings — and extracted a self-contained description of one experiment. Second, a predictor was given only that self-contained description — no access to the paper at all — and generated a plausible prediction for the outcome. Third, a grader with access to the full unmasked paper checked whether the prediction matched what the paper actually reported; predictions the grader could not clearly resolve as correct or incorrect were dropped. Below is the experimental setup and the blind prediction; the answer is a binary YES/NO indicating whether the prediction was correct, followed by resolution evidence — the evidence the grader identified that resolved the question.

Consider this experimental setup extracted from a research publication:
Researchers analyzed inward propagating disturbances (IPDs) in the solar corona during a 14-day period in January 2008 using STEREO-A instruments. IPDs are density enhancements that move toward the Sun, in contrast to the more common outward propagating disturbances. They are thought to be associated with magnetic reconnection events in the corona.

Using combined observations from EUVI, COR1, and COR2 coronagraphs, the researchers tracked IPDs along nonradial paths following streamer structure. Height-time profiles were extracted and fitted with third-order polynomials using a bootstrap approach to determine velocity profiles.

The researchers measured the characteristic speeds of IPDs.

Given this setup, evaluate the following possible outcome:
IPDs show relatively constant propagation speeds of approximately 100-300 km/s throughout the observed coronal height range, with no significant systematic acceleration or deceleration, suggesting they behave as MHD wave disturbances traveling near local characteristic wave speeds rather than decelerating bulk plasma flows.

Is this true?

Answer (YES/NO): NO